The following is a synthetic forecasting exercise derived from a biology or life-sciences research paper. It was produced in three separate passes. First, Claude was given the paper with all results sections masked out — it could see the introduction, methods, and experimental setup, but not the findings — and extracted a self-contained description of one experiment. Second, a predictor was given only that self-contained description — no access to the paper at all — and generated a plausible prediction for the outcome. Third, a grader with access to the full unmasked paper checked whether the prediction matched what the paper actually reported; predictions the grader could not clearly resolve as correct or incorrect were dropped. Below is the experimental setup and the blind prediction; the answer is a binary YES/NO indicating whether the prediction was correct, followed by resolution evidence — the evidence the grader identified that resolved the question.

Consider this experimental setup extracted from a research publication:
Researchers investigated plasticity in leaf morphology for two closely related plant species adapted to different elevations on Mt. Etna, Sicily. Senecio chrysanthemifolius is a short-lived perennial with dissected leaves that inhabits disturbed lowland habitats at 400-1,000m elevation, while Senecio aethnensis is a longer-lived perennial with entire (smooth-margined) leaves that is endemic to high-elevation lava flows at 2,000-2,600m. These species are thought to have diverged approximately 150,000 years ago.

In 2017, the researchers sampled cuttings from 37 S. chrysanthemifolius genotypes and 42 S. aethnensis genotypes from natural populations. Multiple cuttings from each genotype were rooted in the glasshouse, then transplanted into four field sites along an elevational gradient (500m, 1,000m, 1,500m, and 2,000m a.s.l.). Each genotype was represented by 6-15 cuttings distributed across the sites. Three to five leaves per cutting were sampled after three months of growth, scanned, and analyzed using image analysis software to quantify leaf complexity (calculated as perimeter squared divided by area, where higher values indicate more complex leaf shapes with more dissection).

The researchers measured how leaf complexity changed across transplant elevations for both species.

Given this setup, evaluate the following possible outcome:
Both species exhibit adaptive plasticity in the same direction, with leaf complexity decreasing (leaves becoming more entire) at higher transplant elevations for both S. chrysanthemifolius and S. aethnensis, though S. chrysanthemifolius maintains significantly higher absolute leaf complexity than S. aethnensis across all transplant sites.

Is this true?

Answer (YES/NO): NO